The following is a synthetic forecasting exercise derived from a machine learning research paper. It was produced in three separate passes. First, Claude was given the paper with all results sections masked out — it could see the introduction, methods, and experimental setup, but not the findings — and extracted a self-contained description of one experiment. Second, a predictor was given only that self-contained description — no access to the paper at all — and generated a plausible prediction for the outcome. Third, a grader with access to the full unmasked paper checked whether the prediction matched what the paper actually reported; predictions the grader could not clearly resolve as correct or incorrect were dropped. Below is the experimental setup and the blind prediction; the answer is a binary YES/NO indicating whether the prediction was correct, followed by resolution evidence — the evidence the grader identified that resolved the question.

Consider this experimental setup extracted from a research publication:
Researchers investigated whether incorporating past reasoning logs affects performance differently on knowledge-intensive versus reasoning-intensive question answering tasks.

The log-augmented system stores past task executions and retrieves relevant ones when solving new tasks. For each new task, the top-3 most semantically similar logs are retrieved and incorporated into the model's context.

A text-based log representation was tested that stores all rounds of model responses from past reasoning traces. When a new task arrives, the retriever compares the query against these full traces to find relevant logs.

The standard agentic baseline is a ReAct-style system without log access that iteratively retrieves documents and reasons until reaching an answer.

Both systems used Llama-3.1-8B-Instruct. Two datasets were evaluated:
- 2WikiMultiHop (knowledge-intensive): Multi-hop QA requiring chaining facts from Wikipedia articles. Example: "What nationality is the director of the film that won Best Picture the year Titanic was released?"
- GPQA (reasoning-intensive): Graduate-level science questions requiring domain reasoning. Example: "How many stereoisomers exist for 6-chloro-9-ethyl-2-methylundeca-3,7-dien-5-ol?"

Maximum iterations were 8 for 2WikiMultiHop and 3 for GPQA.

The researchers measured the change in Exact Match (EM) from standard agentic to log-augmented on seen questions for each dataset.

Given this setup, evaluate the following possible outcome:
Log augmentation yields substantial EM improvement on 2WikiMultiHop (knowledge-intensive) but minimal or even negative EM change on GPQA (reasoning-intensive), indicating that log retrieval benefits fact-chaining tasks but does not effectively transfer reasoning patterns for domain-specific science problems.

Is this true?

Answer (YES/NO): YES